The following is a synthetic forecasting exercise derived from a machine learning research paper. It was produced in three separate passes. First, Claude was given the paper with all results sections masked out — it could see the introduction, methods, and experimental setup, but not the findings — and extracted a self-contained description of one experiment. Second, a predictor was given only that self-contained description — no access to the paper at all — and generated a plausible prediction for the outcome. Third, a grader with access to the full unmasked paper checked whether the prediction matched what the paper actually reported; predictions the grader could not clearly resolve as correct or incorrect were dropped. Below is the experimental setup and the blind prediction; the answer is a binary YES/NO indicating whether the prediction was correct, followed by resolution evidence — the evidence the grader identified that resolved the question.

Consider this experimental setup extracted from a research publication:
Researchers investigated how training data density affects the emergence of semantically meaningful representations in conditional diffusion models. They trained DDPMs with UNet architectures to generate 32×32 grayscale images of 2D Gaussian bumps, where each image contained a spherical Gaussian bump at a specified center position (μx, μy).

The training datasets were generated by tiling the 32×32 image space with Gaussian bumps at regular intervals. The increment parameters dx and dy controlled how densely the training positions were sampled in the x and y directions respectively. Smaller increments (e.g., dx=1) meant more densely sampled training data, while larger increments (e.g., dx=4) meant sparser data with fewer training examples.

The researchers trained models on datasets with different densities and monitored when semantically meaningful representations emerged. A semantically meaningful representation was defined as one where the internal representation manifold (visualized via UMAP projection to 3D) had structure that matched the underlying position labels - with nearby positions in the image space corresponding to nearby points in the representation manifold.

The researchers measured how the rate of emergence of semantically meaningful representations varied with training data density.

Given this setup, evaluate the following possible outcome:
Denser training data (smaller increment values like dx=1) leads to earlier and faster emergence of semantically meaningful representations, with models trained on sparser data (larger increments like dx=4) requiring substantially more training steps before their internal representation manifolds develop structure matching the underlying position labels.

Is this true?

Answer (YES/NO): YES